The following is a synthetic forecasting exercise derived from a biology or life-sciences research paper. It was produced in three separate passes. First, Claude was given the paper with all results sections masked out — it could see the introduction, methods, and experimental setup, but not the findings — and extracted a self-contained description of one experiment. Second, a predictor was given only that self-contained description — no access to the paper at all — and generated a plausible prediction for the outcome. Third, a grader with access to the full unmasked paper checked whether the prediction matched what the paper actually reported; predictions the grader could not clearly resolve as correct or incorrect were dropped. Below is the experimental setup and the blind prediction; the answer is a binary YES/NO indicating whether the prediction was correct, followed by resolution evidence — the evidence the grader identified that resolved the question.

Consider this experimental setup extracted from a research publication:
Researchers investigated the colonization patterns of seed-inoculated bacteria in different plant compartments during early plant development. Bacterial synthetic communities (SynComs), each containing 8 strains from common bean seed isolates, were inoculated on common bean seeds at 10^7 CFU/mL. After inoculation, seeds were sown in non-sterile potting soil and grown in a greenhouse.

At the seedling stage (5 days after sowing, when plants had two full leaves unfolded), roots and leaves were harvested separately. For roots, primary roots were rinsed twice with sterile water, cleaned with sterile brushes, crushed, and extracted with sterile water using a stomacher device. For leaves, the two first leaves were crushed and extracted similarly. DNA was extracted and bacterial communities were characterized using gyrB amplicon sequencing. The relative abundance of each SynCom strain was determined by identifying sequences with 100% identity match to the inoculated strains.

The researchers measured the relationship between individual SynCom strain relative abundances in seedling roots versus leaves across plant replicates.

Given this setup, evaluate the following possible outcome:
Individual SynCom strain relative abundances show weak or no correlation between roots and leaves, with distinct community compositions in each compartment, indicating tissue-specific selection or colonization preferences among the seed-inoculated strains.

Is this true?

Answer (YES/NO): NO